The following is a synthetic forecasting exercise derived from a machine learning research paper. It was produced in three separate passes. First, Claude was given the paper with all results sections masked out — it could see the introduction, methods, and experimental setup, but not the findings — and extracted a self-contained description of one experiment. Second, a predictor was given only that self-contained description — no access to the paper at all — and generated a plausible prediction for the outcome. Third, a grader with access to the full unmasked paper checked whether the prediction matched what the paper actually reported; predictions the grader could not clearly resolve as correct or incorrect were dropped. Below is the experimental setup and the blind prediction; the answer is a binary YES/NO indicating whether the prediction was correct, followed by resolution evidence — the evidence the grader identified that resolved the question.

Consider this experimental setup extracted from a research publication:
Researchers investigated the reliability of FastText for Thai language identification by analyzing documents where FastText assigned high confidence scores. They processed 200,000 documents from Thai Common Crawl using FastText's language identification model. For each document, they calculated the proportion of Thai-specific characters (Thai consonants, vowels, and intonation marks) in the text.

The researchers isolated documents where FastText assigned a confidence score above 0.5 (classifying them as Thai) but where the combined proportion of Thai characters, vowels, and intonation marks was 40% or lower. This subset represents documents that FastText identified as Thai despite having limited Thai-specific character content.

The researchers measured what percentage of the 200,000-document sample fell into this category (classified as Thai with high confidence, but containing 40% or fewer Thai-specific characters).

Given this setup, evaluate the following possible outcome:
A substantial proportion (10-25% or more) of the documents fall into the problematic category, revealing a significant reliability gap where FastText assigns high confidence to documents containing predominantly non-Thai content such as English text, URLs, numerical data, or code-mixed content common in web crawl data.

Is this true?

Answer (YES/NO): NO